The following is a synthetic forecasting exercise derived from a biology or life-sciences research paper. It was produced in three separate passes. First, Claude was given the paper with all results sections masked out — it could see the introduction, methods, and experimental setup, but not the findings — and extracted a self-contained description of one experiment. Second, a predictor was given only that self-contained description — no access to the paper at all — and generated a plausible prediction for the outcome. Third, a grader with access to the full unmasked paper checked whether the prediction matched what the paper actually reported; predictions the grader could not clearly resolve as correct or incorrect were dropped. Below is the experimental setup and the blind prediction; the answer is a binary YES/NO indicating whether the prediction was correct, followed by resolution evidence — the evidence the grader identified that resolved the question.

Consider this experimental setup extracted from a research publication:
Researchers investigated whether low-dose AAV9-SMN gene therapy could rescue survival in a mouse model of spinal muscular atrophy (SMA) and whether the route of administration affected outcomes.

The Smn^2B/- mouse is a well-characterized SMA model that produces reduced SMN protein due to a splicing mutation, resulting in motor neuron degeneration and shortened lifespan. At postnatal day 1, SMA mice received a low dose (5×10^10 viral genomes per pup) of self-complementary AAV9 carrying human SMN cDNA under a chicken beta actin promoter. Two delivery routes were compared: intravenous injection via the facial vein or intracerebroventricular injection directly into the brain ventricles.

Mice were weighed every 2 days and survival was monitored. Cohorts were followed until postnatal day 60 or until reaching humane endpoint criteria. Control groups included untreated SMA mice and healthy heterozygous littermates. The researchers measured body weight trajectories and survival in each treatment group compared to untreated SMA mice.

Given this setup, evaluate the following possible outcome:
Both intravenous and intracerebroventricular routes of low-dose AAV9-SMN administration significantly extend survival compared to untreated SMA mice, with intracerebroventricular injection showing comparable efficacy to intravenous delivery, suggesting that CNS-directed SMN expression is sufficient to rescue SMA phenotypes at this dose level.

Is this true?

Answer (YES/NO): NO